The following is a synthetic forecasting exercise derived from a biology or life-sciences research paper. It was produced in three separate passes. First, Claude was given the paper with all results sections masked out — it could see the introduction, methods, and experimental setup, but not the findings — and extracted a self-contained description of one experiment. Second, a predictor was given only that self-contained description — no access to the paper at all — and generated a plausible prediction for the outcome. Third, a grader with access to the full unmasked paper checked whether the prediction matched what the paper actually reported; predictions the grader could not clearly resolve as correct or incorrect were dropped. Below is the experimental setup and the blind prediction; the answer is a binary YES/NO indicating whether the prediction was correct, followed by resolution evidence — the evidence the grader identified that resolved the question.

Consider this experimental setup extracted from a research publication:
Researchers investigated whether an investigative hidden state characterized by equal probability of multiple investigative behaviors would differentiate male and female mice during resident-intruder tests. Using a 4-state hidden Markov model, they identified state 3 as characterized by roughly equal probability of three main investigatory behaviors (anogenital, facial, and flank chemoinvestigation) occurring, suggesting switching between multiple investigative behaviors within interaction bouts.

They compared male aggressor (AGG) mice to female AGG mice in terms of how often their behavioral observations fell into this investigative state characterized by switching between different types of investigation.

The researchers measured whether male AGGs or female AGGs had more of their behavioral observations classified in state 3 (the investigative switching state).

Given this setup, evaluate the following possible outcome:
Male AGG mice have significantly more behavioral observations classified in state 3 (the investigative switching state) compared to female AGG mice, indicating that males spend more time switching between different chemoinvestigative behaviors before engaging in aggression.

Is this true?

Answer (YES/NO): NO